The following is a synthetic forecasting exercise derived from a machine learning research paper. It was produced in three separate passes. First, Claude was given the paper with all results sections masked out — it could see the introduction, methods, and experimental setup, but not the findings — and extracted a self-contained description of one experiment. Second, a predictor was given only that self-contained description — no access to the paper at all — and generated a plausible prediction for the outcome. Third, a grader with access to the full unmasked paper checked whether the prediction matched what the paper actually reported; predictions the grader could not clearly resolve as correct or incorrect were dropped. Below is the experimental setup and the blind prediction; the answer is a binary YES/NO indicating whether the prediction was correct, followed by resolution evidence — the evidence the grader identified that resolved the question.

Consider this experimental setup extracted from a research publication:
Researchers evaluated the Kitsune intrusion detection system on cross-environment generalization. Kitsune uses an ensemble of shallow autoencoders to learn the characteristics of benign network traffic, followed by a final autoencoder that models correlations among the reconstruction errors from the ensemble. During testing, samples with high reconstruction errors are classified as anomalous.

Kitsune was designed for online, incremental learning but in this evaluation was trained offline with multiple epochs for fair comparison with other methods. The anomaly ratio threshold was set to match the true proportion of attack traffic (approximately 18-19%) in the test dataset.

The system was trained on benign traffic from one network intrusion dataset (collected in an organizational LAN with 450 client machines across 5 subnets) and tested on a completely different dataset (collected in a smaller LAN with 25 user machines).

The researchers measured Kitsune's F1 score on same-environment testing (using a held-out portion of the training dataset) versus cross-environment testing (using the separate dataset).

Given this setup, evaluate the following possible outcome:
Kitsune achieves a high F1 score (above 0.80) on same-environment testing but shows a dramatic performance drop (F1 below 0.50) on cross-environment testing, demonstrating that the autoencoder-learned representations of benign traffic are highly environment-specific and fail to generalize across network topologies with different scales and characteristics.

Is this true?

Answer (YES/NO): NO